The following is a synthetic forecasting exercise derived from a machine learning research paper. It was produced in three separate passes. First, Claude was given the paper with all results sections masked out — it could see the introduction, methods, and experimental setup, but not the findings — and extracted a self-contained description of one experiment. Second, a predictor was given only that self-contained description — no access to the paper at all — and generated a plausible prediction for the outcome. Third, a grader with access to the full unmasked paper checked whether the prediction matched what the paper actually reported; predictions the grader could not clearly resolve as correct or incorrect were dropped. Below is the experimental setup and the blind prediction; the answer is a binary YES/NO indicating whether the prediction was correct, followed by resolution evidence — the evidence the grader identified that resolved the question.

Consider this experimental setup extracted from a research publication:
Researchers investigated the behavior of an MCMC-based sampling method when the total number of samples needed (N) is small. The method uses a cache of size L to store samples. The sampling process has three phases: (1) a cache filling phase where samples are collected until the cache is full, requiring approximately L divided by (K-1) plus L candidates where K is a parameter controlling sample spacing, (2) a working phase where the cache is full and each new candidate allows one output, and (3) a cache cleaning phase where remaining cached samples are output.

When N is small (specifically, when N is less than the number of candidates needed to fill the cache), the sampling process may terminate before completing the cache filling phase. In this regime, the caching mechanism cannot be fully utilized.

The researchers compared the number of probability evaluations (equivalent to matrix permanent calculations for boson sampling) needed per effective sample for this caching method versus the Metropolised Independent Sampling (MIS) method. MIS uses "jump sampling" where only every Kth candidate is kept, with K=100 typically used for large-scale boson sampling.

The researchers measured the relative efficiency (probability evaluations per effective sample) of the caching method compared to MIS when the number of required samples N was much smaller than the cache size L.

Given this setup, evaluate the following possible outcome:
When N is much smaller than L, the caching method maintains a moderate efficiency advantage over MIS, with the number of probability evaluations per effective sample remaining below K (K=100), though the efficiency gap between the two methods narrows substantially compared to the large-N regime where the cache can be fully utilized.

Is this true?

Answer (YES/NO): NO